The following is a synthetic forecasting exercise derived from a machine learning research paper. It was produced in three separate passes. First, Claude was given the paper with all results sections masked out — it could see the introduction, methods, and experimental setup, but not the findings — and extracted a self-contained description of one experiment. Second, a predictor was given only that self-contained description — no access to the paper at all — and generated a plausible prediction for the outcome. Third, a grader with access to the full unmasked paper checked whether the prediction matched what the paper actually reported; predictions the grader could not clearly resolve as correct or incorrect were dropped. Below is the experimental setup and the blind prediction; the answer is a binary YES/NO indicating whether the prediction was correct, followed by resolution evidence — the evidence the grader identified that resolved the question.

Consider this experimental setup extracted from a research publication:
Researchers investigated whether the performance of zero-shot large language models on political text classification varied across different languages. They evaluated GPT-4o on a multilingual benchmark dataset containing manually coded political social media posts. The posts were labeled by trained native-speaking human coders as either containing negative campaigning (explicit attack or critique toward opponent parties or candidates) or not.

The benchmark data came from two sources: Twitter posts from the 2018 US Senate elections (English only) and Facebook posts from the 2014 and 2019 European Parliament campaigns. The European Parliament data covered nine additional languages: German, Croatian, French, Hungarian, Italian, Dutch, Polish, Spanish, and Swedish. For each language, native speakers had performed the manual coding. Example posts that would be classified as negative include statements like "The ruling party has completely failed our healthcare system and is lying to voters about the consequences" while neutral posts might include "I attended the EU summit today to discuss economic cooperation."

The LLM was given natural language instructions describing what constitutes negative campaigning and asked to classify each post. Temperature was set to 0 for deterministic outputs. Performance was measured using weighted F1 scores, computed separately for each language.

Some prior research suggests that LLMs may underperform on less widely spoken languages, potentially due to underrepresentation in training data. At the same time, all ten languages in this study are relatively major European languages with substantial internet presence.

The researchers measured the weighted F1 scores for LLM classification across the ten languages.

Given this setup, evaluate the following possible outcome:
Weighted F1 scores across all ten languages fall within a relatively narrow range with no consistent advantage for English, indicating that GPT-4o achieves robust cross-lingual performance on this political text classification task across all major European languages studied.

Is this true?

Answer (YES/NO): YES